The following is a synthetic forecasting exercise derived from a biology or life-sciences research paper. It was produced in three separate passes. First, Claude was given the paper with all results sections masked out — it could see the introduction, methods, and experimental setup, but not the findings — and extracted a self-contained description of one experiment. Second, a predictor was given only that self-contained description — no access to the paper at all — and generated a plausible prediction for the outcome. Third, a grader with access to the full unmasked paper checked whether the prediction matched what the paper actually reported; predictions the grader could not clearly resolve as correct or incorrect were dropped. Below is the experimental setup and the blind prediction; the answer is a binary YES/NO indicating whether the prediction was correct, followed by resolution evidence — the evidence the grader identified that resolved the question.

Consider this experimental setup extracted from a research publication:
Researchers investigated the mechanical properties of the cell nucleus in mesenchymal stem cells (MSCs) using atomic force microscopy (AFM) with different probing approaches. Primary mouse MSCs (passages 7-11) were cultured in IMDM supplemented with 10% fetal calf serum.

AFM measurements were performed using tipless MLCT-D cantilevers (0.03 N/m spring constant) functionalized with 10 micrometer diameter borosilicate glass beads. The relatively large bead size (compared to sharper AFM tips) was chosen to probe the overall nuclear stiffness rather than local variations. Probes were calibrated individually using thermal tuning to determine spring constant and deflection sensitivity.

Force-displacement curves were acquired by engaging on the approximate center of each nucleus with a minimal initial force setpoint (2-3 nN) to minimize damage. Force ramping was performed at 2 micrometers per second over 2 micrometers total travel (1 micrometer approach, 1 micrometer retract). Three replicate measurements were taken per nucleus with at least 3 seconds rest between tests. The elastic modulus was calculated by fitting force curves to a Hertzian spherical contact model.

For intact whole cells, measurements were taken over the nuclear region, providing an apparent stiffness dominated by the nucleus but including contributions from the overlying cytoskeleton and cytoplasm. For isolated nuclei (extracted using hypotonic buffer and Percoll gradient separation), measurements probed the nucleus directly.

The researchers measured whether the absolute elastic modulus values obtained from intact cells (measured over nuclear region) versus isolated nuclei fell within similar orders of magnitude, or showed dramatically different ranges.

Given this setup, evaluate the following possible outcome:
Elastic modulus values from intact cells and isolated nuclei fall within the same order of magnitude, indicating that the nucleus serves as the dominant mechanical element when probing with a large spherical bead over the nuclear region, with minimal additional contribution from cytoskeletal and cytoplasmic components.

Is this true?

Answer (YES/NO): NO